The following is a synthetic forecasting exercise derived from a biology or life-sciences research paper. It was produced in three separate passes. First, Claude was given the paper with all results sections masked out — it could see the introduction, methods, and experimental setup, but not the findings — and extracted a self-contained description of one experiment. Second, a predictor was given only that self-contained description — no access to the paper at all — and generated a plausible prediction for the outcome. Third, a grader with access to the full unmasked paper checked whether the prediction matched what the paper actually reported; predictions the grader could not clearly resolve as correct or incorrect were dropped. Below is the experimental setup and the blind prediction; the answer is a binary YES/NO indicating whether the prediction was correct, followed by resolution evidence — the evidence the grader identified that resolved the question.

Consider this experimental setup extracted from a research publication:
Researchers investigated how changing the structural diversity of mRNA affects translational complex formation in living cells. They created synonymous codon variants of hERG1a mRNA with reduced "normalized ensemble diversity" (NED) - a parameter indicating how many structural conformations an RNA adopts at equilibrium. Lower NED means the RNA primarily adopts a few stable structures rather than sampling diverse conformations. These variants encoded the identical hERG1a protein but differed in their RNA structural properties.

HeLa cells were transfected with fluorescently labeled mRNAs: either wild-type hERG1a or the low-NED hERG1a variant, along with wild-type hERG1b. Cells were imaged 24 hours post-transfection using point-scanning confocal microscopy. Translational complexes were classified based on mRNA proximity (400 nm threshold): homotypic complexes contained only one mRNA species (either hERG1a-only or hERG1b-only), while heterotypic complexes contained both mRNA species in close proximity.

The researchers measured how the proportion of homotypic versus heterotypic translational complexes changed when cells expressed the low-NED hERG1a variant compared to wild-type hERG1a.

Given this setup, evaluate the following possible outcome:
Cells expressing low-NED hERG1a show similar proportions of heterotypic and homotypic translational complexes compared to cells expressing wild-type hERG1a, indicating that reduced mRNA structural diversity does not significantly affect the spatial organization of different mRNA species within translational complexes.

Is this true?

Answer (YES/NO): NO